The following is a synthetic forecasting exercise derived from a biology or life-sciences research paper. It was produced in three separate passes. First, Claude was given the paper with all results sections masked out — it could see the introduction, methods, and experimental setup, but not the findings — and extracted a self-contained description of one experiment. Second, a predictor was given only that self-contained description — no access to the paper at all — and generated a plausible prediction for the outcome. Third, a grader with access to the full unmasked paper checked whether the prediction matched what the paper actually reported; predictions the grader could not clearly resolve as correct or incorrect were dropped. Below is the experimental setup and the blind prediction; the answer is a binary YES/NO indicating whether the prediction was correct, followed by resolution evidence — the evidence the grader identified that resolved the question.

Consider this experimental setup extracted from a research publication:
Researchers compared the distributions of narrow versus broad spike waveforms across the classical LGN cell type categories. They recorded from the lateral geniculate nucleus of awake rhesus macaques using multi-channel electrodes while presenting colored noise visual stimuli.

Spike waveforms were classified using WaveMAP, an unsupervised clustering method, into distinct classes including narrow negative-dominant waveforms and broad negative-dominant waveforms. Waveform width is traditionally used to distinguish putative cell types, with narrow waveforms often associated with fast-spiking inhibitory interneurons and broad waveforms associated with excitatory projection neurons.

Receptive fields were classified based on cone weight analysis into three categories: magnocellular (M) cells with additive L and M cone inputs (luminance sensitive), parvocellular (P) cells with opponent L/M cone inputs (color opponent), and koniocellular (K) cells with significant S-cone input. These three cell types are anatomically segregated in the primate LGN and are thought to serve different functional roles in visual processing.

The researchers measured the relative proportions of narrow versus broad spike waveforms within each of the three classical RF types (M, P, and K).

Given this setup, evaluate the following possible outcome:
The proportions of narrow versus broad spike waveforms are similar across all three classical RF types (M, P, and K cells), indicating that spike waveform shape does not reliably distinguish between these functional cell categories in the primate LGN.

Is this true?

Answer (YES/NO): NO